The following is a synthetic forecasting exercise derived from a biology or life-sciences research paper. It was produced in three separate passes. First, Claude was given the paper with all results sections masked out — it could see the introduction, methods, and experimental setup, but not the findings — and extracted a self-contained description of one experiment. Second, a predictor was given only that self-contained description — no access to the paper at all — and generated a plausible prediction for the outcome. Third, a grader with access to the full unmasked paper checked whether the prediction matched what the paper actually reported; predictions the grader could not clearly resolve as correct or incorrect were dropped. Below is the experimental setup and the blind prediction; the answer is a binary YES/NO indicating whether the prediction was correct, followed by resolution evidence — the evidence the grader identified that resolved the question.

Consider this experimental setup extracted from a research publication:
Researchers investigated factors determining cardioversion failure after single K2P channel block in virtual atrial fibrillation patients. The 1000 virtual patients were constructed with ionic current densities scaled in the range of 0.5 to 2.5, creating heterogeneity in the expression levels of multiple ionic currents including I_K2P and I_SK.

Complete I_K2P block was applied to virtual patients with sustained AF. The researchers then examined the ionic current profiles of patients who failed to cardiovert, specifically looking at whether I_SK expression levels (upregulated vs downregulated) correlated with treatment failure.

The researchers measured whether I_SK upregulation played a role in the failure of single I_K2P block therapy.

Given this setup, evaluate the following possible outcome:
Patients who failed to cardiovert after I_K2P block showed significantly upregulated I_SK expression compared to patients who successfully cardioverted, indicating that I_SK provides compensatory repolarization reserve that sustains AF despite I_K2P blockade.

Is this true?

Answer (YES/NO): YES